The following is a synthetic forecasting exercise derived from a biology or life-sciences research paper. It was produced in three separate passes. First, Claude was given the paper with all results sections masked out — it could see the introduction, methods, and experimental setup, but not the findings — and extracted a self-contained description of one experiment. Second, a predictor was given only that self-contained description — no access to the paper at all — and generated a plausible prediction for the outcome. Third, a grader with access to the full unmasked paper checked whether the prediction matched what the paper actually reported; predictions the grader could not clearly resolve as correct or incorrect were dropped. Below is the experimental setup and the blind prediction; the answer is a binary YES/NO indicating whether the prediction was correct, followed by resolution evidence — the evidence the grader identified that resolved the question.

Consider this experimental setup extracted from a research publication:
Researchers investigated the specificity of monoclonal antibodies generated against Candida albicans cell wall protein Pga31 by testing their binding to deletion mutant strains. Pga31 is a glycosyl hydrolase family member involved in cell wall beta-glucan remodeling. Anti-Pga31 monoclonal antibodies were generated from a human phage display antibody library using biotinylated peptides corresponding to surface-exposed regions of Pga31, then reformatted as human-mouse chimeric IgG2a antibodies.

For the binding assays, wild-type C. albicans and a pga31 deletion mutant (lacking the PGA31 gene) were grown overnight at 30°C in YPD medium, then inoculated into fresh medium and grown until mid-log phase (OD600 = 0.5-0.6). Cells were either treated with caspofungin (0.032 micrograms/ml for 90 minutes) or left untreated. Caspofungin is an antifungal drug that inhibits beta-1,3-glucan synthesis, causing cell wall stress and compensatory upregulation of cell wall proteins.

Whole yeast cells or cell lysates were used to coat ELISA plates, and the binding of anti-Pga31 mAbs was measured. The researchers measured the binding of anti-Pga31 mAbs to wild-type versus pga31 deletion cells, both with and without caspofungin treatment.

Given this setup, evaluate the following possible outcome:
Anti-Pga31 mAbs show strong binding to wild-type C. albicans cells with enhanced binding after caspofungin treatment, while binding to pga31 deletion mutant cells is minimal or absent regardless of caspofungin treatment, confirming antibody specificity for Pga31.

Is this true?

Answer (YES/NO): YES